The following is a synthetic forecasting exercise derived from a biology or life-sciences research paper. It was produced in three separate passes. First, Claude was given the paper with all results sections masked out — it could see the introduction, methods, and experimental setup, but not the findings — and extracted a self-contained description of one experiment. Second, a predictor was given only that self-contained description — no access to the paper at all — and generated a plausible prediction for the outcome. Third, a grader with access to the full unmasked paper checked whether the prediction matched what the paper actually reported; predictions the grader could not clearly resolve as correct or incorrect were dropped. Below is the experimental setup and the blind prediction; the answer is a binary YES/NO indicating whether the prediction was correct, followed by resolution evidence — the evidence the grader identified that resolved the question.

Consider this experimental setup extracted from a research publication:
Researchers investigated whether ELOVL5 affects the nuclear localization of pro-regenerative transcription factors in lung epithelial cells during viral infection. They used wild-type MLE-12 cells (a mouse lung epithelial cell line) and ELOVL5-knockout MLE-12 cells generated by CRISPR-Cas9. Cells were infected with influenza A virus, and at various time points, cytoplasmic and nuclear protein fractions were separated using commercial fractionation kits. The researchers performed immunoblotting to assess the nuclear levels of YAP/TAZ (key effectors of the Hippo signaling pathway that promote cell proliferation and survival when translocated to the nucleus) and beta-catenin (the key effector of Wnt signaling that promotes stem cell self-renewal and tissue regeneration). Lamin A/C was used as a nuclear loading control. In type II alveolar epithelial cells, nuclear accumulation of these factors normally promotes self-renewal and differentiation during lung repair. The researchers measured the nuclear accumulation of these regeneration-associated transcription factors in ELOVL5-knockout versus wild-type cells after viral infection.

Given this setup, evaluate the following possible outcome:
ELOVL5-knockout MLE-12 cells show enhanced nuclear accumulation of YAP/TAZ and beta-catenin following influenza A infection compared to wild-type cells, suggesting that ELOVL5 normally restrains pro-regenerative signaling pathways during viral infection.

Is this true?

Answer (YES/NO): NO